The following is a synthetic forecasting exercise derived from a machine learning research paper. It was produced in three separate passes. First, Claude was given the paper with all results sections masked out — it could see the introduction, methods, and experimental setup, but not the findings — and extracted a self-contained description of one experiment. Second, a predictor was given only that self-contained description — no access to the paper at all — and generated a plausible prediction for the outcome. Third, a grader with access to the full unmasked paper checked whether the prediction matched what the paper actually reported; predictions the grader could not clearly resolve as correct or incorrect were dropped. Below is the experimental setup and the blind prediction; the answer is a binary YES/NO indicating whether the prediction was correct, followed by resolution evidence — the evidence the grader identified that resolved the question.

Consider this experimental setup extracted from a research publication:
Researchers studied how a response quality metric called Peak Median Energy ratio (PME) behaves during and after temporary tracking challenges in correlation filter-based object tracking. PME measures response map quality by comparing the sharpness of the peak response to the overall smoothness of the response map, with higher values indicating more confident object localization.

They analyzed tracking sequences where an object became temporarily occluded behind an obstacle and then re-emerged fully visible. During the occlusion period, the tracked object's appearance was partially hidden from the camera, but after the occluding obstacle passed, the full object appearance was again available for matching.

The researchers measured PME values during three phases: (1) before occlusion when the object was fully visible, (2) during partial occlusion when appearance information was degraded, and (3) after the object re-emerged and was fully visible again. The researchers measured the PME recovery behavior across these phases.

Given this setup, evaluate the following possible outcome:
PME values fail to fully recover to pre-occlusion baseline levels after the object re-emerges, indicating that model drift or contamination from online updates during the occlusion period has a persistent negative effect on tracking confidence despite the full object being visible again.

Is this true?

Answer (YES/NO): NO